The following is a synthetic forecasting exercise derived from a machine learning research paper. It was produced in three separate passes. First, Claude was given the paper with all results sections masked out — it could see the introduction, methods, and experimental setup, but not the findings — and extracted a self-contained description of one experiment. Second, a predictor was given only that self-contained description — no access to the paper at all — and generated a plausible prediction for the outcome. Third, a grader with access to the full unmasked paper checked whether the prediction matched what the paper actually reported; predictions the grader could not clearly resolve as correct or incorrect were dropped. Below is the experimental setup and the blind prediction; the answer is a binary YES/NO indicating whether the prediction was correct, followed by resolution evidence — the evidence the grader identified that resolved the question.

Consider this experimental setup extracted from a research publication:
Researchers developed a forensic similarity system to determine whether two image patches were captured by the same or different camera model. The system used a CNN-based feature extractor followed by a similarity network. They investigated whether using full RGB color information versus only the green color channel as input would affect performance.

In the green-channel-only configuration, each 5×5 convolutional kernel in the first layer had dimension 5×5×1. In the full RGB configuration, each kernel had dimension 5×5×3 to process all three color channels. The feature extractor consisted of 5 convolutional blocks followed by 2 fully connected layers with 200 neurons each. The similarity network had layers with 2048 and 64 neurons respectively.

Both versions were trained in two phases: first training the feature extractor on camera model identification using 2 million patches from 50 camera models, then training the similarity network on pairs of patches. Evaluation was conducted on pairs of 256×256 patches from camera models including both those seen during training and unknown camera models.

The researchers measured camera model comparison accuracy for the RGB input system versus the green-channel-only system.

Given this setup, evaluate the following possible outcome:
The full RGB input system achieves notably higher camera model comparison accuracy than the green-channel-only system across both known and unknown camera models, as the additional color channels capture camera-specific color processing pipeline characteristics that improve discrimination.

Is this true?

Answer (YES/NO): YES